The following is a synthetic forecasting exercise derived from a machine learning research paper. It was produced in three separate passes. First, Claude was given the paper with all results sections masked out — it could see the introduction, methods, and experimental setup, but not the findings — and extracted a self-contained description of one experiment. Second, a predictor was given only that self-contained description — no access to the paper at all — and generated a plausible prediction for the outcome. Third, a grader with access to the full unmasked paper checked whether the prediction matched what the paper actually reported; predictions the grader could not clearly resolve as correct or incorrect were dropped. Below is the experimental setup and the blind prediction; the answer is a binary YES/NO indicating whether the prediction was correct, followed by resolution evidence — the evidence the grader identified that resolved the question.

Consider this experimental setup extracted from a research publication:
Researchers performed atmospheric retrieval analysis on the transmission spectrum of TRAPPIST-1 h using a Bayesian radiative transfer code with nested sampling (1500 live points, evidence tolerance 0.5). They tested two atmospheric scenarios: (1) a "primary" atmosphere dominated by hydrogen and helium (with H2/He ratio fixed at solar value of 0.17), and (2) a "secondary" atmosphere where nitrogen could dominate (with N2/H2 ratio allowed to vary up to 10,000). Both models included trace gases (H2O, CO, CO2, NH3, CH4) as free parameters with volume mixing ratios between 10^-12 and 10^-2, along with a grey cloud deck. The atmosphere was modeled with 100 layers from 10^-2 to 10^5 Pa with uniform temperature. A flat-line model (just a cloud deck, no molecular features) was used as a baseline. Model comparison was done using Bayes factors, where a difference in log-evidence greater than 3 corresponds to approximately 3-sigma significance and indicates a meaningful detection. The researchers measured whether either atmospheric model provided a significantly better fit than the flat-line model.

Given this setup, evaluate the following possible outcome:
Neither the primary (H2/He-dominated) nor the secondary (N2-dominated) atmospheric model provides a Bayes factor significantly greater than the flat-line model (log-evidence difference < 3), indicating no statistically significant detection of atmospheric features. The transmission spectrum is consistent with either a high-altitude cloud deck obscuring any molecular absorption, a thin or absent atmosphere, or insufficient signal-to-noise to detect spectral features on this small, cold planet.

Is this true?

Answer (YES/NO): YES